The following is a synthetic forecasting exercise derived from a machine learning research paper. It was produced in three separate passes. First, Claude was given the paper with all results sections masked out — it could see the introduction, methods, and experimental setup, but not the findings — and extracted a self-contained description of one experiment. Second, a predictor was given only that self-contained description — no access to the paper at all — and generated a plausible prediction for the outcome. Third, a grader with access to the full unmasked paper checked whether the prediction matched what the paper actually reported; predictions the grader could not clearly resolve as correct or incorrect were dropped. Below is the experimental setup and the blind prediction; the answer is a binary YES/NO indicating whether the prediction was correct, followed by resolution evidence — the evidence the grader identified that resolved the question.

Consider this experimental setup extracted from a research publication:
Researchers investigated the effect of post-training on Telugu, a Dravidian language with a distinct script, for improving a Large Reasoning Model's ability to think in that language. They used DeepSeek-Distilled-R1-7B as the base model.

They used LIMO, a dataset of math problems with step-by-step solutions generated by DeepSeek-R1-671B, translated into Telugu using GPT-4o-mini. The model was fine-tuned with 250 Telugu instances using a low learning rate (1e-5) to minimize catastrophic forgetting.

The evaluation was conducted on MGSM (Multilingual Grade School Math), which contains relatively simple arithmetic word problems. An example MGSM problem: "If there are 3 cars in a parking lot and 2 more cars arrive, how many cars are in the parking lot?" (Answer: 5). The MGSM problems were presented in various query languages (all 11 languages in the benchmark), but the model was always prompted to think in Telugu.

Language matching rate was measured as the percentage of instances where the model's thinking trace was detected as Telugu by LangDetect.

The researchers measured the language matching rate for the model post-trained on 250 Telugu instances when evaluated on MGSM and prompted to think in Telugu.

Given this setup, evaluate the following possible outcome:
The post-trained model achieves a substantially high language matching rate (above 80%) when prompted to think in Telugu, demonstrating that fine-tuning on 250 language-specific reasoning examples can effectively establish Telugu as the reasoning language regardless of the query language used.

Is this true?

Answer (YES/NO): YES